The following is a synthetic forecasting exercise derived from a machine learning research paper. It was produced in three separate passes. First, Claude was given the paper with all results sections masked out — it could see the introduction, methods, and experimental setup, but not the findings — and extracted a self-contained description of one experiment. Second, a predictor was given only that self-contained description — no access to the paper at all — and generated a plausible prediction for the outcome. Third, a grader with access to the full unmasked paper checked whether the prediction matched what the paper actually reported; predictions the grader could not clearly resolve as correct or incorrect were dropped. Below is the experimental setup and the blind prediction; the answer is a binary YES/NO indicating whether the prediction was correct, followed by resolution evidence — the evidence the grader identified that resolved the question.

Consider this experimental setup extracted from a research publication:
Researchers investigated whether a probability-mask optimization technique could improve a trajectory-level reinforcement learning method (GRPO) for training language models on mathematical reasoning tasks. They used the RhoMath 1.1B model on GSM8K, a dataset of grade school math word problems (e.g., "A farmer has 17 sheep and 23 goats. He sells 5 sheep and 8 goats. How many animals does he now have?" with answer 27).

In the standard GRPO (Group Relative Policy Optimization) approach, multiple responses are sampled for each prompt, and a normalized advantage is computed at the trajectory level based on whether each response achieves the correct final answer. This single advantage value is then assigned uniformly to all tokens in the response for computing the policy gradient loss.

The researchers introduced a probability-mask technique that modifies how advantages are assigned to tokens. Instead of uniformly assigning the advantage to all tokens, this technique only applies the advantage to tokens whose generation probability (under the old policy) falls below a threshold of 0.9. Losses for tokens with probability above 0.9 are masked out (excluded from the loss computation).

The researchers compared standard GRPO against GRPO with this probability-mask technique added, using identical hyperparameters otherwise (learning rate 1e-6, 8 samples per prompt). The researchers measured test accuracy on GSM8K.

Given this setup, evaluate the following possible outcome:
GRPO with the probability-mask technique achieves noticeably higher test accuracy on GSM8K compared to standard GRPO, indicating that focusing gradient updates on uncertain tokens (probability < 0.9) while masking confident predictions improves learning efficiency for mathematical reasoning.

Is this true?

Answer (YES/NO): YES